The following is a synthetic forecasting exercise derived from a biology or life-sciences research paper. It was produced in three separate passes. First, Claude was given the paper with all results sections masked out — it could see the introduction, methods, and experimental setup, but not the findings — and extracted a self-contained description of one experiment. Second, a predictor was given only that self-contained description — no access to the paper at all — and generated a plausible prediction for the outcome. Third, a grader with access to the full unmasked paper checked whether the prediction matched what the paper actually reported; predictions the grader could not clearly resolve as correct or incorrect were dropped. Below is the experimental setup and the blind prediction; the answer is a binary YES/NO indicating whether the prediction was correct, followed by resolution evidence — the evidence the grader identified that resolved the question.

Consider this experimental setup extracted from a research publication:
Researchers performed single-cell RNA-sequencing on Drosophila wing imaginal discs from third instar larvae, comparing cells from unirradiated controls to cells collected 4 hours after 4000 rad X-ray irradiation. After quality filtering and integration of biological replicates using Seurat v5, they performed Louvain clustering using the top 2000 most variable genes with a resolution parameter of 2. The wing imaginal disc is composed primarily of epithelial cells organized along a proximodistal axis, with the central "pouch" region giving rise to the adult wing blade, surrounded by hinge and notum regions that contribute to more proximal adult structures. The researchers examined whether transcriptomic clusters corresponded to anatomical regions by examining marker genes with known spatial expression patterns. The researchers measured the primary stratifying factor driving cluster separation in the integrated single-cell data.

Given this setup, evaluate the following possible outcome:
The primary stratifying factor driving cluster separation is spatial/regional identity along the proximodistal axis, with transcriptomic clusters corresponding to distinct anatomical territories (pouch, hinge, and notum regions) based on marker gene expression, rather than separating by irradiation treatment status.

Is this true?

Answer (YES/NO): YES